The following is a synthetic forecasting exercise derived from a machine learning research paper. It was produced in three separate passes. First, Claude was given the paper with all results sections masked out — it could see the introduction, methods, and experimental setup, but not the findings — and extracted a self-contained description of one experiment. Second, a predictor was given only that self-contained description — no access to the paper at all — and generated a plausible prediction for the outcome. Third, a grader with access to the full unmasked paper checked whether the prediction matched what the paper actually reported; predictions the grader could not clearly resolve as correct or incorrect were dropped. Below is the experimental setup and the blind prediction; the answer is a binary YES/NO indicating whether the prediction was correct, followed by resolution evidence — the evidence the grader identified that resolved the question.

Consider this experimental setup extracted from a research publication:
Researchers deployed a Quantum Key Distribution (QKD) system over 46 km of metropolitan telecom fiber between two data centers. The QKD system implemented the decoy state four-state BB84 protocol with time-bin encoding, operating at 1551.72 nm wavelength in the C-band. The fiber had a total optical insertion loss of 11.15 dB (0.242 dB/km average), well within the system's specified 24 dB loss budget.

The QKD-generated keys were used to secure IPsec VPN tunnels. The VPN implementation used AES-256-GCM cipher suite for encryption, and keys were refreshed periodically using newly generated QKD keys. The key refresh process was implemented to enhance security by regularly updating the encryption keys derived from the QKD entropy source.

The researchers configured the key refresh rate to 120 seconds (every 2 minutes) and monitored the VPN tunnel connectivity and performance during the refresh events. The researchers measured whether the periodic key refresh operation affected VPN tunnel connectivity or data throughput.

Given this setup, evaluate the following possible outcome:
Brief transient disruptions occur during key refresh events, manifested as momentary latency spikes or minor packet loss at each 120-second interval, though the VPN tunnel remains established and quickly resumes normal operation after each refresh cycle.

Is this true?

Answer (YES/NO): NO